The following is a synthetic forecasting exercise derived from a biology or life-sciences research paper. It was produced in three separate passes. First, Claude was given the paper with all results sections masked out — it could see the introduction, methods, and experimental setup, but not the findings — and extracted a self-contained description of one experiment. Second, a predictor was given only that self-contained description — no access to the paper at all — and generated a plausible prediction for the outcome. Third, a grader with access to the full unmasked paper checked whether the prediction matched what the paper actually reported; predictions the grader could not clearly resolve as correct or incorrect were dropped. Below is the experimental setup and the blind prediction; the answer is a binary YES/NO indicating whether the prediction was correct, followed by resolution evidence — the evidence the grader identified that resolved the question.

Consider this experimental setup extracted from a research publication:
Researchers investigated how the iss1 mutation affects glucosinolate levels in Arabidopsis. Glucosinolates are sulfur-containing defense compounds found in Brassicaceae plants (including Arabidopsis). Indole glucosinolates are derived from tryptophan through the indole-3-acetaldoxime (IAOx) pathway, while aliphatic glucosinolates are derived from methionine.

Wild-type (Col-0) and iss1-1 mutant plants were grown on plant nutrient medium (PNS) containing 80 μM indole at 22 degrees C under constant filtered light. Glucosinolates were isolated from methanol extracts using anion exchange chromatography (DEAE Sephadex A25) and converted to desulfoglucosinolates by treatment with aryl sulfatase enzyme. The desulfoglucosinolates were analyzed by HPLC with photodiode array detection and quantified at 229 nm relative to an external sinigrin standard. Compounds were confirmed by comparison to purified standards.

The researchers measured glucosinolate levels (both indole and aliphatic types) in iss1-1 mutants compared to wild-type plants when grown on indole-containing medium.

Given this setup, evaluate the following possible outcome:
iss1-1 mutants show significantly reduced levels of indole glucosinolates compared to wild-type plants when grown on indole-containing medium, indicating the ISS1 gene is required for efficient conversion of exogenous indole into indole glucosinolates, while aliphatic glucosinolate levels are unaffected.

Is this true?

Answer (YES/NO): NO